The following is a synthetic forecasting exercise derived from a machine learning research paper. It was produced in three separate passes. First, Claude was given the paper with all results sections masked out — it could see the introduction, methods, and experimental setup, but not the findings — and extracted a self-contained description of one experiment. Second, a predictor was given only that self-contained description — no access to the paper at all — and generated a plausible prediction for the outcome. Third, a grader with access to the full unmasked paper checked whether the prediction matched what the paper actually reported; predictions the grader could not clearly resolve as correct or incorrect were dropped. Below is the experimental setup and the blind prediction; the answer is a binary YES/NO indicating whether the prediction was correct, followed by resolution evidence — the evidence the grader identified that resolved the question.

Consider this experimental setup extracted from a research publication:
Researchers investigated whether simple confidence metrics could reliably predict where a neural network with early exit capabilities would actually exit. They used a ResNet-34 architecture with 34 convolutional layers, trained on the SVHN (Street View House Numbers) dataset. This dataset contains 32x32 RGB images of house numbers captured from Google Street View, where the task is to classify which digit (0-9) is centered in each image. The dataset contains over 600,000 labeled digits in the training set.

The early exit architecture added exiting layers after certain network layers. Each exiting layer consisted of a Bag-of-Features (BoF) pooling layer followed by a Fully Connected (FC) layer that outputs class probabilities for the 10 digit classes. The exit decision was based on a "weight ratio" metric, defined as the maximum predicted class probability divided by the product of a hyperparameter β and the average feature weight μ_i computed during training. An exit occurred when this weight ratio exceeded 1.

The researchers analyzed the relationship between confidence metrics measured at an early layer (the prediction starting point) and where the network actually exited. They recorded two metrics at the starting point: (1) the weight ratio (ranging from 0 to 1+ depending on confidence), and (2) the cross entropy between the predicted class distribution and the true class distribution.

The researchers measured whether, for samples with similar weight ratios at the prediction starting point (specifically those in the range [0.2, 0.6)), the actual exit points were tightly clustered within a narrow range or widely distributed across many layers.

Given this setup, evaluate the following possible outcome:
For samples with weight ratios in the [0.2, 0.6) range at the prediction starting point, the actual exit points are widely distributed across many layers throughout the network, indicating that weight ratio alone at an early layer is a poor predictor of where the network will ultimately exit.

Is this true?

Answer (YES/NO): YES